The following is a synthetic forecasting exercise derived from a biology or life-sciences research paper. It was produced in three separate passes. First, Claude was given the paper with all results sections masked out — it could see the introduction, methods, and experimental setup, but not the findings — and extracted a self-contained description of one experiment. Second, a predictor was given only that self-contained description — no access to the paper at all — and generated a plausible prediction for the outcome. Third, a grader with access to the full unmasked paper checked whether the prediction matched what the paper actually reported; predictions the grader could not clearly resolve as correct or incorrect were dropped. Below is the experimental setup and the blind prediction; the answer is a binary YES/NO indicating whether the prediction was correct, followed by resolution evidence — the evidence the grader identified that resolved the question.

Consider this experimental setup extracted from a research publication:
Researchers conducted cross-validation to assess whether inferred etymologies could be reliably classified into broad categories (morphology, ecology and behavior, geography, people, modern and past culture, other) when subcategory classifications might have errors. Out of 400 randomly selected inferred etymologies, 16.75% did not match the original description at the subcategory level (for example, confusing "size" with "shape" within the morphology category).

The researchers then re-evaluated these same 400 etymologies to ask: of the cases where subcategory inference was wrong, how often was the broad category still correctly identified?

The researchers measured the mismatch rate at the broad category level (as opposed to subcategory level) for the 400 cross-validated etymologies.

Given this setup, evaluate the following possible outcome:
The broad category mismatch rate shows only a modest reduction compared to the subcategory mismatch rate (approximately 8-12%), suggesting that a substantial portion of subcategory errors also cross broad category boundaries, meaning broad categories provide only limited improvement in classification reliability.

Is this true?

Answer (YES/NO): NO